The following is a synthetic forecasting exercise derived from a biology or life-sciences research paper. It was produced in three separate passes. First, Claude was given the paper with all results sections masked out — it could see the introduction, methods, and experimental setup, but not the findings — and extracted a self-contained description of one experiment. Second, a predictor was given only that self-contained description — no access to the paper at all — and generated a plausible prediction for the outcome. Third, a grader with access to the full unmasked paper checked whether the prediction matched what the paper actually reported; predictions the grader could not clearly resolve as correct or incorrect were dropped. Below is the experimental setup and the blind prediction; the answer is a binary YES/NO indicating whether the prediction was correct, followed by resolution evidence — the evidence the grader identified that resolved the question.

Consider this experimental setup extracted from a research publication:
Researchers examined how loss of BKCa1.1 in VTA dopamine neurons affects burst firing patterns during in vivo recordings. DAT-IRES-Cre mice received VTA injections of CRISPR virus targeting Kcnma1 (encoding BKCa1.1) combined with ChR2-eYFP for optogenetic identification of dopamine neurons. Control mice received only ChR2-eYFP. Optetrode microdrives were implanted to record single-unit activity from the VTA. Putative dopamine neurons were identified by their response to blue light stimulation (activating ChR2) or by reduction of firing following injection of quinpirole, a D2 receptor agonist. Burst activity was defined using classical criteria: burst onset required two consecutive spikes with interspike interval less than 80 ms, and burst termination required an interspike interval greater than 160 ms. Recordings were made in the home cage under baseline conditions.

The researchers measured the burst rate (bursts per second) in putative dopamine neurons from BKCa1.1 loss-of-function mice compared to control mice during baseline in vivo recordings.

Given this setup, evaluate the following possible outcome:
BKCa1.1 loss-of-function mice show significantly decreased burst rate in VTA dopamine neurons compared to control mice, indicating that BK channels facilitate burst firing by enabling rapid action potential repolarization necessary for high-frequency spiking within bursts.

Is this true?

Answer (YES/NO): NO